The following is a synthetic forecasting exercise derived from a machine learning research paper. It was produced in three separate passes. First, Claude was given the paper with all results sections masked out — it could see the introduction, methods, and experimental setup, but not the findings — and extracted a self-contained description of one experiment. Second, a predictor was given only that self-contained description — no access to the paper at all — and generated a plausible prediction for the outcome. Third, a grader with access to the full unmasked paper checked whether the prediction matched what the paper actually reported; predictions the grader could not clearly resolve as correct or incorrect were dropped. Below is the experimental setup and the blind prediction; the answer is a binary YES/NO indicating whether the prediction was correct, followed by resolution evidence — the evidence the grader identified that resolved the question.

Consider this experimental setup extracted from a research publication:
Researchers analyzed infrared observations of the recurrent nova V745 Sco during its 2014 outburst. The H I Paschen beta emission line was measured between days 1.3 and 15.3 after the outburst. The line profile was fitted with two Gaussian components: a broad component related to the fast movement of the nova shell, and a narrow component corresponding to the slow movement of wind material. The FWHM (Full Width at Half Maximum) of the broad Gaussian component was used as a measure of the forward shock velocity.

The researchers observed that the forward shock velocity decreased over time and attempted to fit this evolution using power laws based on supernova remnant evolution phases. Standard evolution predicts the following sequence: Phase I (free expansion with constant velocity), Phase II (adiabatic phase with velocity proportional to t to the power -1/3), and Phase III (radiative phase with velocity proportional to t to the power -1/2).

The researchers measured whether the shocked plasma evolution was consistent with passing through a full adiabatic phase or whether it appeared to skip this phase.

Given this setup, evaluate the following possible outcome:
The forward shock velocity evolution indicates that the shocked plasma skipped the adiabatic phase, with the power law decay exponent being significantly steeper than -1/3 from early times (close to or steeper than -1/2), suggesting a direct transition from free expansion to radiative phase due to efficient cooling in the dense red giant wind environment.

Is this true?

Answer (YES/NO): YES